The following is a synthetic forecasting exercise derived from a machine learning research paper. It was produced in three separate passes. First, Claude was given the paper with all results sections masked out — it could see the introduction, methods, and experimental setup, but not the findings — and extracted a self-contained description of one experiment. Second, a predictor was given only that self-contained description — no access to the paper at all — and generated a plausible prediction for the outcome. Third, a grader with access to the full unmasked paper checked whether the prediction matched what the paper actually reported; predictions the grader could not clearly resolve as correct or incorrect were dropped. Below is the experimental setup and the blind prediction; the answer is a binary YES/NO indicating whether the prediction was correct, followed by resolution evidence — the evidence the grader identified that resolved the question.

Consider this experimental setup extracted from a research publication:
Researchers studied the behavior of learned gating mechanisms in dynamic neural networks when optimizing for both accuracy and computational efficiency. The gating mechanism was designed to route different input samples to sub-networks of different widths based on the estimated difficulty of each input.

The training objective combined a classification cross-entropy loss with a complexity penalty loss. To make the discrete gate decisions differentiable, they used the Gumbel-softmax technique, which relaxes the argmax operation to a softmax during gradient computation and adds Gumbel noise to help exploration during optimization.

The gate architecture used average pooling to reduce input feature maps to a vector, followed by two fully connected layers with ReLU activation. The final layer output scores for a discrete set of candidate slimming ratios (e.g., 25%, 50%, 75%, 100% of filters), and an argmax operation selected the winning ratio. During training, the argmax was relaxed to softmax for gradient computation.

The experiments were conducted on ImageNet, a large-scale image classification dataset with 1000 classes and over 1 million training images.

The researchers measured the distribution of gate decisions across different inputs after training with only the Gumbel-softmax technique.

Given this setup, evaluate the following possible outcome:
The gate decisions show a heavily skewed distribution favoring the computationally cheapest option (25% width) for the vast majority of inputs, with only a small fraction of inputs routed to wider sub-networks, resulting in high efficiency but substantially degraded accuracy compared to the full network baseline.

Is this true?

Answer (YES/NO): NO